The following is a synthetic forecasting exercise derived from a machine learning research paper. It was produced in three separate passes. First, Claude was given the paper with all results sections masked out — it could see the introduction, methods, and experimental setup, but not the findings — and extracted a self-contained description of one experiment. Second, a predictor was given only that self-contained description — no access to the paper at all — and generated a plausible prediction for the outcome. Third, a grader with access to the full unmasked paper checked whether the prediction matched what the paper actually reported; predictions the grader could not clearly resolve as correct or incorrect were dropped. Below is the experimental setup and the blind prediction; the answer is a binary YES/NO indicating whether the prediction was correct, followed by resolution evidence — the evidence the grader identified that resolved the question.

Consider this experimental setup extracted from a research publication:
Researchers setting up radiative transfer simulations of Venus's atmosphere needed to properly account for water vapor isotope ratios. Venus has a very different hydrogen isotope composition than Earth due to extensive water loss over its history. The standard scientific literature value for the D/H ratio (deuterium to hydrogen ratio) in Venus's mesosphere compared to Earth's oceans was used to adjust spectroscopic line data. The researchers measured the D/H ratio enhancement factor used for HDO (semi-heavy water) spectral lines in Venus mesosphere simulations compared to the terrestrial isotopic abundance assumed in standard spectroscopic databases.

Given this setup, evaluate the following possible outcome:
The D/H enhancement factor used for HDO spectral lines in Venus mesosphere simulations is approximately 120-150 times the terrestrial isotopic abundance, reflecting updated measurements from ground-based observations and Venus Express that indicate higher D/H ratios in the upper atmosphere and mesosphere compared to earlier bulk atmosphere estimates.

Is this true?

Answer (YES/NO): NO